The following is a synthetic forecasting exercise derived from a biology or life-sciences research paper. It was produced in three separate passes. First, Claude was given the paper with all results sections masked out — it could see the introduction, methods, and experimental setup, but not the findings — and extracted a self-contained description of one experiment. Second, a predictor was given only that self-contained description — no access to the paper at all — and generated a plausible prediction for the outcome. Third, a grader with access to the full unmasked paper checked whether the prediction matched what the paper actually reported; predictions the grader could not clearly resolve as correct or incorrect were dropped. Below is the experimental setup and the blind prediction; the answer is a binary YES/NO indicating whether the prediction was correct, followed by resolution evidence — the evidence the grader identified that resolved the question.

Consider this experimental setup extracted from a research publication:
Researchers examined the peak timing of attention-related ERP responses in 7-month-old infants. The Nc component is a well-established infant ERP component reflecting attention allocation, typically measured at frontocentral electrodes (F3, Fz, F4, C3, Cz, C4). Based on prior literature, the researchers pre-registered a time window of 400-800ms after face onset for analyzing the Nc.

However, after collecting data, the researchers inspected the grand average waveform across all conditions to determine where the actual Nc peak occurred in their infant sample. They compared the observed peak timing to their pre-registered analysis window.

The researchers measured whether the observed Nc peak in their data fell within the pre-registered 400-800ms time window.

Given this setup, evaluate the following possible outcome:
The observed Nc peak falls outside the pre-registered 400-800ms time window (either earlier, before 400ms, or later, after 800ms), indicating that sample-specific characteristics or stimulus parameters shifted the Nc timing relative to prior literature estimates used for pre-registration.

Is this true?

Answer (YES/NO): YES